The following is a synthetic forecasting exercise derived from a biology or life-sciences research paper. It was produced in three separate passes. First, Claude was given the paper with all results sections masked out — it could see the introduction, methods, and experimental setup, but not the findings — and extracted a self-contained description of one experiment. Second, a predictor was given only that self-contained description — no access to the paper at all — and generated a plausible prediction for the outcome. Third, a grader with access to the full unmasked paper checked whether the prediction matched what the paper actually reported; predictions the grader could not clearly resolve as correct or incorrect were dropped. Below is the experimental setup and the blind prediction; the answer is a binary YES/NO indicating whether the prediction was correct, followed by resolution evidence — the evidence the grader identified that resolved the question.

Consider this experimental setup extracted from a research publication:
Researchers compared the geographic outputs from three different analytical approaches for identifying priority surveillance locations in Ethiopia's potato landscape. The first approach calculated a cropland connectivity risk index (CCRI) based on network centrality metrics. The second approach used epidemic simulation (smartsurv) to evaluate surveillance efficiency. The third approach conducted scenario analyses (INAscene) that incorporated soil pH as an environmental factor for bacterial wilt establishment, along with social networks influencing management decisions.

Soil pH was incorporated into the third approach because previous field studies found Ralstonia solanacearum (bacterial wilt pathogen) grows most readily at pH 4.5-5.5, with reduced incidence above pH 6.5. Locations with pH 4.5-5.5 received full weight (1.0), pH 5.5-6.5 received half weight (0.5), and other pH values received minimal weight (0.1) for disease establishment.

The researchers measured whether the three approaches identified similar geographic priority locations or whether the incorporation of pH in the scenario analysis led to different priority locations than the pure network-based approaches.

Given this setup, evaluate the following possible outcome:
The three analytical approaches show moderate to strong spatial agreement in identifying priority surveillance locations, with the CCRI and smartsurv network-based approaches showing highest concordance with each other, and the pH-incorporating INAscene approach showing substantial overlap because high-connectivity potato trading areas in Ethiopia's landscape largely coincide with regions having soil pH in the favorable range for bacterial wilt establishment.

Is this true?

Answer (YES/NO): NO